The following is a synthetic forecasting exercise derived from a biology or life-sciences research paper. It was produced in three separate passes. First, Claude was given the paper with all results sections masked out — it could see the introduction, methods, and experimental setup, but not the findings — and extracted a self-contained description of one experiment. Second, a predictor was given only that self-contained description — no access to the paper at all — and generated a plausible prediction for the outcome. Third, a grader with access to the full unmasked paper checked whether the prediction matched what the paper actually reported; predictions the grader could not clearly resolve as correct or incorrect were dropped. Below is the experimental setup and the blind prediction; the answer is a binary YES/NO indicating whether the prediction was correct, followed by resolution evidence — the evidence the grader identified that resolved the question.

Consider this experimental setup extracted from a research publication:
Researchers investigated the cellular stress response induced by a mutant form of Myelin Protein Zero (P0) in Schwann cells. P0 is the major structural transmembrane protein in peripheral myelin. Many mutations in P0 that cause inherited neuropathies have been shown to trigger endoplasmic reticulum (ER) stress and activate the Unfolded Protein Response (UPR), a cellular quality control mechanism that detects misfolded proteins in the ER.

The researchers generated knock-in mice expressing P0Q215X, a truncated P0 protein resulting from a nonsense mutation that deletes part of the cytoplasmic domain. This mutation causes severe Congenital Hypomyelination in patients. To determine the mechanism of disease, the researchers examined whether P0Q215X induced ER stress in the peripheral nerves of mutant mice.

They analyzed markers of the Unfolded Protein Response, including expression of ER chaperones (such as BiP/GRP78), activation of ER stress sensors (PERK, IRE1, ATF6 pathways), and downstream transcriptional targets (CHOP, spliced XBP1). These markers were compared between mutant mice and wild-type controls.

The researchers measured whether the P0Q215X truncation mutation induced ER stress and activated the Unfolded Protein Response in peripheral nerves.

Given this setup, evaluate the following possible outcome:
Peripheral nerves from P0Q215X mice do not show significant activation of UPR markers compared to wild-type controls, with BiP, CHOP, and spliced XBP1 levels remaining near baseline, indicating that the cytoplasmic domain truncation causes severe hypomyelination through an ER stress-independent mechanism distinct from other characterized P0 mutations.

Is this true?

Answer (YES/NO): YES